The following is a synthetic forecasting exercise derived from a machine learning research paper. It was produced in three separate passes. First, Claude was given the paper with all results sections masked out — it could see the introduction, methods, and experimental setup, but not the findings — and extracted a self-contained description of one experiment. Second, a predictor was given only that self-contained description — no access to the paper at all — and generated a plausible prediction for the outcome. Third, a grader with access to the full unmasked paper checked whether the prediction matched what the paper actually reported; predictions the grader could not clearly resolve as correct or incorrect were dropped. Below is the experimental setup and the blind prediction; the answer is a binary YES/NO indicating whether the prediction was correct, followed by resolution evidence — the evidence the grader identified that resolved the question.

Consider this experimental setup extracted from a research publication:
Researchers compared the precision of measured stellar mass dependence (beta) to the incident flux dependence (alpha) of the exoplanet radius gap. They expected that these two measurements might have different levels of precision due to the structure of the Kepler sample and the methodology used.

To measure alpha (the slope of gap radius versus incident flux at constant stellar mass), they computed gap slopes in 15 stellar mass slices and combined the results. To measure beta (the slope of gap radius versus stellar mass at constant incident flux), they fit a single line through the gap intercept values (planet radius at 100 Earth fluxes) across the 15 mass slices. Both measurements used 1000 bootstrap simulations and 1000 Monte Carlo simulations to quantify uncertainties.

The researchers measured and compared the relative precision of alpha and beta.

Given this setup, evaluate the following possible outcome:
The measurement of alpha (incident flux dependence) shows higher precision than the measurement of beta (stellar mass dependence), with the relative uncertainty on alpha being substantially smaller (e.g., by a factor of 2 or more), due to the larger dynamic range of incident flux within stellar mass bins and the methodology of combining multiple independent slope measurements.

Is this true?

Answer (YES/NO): YES